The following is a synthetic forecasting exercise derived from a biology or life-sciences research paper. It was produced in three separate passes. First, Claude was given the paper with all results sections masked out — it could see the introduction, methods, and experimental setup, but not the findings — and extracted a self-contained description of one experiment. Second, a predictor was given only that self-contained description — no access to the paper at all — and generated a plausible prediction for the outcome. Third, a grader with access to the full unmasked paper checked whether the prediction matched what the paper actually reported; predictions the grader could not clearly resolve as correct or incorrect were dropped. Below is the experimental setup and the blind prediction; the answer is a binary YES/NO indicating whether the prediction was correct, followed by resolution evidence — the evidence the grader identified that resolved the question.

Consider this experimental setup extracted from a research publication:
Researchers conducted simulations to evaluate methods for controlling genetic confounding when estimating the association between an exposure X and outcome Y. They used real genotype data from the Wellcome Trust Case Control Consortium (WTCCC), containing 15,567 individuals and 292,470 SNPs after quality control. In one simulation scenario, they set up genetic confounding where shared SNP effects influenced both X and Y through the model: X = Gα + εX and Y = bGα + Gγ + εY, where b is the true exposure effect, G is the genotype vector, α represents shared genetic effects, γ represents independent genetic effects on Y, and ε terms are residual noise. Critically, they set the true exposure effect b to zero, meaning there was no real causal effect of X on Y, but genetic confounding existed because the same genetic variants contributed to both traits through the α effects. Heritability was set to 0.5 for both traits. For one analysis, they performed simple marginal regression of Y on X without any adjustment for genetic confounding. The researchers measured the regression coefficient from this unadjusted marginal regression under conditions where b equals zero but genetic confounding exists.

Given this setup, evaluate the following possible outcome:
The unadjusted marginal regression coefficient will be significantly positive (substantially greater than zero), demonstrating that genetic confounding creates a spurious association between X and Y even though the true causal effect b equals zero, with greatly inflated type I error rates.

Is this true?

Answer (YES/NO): YES